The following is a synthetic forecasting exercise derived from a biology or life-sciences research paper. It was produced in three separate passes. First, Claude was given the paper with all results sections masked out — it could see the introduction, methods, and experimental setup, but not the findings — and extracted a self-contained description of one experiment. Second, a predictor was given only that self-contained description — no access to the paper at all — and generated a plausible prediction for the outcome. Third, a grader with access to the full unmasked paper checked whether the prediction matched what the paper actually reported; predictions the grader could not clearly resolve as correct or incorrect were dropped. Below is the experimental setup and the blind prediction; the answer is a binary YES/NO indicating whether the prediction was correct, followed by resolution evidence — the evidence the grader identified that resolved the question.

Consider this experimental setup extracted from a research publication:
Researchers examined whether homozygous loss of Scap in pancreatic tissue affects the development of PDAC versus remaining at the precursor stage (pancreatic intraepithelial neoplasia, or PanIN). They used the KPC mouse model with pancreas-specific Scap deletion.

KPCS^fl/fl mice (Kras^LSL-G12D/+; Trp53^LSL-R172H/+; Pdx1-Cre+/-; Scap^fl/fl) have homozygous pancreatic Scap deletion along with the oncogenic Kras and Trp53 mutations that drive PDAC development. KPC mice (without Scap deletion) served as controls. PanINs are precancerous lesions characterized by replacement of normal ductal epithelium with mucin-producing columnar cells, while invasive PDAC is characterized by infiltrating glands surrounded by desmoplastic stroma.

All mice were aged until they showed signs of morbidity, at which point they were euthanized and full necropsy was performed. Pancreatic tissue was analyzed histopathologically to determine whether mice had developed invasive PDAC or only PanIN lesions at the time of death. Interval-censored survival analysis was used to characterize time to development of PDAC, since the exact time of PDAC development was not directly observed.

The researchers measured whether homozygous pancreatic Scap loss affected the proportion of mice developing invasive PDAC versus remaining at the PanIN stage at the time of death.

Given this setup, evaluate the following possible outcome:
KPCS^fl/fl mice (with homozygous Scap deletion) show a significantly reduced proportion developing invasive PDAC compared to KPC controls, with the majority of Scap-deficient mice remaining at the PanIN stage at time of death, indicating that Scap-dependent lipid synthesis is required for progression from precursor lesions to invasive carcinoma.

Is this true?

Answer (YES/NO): YES